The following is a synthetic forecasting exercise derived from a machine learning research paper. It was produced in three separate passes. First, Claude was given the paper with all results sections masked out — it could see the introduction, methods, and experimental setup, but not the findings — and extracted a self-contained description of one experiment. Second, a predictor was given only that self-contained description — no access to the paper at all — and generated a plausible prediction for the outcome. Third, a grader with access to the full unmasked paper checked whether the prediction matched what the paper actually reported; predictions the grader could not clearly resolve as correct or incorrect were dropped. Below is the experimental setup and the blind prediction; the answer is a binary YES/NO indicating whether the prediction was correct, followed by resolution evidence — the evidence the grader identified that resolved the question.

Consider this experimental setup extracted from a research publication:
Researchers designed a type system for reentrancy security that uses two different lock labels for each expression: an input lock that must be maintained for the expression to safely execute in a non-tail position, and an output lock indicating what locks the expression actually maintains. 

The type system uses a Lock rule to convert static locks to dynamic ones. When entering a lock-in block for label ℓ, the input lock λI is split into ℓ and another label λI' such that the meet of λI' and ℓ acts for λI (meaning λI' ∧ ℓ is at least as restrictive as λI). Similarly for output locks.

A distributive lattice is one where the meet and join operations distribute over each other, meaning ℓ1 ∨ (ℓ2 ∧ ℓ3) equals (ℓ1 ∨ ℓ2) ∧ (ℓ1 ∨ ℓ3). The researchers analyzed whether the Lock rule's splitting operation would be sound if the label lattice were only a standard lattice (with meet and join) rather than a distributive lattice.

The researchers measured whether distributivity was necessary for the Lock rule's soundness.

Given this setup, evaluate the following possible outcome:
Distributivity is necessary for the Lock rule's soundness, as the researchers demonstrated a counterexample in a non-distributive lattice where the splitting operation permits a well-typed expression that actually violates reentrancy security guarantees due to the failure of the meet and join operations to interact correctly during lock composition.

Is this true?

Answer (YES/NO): NO